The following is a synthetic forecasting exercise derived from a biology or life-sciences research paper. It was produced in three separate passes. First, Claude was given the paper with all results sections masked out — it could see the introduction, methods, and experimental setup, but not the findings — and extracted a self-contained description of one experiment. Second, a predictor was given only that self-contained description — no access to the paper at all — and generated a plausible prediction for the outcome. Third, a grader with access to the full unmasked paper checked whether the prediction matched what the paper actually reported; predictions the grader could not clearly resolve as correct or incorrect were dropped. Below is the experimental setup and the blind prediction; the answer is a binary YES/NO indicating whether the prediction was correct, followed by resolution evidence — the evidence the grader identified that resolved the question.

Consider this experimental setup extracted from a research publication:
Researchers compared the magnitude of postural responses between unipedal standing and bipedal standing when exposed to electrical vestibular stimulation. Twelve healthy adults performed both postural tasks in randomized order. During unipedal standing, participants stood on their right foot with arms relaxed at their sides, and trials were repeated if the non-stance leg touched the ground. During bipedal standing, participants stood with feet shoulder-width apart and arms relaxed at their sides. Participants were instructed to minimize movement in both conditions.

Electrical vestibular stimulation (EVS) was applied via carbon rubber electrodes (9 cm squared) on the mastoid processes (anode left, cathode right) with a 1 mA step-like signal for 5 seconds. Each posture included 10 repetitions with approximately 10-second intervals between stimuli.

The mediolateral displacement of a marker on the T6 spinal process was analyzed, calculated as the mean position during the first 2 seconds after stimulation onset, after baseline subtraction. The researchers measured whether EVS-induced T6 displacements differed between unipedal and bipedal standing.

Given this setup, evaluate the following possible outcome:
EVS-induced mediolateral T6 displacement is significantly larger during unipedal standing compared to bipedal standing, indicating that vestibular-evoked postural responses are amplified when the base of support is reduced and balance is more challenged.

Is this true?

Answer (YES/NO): NO